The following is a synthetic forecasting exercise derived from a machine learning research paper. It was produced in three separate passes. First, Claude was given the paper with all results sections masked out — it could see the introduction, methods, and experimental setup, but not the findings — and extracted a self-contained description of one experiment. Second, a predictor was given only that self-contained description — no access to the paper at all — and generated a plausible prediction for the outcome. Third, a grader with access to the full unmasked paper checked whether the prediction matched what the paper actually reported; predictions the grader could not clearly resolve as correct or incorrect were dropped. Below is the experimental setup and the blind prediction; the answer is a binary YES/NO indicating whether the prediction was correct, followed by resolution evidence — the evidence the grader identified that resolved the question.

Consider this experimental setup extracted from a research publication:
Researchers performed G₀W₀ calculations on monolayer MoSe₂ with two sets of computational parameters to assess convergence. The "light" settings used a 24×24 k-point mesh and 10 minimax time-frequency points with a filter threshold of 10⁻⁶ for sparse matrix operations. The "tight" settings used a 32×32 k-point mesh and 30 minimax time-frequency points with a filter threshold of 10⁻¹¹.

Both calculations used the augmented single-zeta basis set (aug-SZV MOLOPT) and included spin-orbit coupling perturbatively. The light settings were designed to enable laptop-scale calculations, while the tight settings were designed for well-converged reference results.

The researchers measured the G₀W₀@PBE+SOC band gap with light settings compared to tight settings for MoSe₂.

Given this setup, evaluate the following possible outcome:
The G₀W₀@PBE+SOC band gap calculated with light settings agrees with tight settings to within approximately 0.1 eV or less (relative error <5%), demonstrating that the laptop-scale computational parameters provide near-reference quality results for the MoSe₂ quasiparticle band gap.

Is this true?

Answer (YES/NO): YES